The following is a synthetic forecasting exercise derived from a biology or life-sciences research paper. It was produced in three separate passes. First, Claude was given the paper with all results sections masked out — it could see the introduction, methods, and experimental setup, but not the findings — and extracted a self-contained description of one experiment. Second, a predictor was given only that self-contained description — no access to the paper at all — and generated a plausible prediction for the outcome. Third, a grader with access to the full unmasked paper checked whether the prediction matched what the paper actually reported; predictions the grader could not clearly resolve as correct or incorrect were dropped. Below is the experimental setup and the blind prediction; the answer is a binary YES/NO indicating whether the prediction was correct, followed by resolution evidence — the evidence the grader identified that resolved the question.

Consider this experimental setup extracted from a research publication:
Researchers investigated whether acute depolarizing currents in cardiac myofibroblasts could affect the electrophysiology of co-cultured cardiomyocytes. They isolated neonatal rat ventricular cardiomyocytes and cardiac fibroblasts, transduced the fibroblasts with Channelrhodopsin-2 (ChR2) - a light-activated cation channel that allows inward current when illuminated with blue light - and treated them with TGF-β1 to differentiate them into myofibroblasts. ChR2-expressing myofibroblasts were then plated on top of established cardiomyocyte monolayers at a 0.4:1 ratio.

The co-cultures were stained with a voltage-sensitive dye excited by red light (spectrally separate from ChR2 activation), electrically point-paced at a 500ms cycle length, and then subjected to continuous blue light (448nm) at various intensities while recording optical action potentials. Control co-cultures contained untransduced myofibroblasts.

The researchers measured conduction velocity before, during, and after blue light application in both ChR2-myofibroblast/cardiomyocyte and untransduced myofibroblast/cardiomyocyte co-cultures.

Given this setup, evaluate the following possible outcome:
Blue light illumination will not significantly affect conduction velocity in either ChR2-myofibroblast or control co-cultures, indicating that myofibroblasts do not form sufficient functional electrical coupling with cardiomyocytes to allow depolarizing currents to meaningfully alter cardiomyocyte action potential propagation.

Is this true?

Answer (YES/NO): NO